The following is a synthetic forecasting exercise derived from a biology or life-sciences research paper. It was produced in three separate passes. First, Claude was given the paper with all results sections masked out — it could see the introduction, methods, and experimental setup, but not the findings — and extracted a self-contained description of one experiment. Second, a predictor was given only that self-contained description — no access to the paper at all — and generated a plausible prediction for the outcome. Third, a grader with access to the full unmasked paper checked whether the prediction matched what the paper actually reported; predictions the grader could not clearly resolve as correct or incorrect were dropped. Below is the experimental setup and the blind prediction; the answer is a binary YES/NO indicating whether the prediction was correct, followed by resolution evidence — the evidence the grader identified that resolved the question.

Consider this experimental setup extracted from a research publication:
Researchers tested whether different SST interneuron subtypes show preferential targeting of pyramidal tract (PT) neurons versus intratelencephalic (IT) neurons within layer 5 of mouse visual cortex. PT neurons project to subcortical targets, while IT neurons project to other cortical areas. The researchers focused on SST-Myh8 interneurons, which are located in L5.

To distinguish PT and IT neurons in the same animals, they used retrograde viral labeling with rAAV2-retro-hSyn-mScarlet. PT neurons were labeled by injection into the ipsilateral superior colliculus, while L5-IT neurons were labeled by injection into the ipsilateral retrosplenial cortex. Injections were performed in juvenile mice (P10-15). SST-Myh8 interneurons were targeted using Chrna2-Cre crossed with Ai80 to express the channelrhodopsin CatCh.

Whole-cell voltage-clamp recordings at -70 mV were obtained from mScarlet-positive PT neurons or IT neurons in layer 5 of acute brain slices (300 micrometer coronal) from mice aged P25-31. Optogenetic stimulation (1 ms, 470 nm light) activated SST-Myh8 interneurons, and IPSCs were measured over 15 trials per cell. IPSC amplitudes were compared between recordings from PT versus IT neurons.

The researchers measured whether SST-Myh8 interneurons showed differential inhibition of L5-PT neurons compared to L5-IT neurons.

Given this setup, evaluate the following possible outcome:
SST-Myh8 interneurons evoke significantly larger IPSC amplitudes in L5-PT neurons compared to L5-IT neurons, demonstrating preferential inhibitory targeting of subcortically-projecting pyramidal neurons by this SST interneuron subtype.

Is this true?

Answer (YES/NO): YES